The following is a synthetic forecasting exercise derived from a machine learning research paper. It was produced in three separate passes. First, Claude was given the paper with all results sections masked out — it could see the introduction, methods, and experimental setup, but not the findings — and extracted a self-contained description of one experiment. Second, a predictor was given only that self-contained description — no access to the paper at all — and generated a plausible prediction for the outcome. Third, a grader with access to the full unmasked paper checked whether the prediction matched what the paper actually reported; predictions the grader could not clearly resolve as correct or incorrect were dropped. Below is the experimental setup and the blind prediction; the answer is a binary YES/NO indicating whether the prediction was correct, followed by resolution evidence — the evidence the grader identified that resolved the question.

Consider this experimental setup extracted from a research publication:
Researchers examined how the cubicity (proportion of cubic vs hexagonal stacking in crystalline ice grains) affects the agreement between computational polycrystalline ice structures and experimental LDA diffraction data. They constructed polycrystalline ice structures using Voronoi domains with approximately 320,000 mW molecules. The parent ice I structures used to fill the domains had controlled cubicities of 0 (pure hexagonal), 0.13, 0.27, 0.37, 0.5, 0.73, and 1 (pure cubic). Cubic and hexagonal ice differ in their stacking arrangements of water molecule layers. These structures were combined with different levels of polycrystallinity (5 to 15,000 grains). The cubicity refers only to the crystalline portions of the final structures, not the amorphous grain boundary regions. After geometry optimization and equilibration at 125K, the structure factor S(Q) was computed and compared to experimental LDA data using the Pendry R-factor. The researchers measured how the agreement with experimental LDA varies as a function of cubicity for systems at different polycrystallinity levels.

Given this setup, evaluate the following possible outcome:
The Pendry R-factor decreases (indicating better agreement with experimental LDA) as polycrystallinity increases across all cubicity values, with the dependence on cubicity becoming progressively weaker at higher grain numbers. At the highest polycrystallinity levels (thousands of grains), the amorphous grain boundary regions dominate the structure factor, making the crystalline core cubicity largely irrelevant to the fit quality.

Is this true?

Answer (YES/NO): NO